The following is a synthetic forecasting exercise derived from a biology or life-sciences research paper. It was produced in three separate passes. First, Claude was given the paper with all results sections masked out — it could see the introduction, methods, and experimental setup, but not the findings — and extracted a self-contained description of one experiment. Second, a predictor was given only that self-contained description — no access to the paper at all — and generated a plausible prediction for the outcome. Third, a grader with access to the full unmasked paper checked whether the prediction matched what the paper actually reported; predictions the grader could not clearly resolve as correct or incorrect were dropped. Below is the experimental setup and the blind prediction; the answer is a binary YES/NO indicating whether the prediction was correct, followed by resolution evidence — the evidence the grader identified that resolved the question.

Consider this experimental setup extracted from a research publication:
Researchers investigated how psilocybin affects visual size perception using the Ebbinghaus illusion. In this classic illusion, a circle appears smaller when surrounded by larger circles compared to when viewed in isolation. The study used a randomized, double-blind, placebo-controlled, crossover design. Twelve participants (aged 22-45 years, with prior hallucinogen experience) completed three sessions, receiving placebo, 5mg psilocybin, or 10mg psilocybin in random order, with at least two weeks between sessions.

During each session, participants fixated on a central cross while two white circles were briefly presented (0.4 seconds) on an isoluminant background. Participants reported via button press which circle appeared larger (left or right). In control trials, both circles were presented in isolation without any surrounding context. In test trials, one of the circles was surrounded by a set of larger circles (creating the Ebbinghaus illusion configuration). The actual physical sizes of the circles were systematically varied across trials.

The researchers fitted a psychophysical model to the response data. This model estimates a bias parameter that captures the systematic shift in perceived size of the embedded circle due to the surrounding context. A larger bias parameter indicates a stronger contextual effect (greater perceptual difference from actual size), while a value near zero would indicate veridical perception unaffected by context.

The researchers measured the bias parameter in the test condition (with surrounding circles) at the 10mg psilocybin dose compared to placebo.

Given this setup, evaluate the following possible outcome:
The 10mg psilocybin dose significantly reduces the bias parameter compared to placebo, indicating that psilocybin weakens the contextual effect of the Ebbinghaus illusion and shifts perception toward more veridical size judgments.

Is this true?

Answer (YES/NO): NO